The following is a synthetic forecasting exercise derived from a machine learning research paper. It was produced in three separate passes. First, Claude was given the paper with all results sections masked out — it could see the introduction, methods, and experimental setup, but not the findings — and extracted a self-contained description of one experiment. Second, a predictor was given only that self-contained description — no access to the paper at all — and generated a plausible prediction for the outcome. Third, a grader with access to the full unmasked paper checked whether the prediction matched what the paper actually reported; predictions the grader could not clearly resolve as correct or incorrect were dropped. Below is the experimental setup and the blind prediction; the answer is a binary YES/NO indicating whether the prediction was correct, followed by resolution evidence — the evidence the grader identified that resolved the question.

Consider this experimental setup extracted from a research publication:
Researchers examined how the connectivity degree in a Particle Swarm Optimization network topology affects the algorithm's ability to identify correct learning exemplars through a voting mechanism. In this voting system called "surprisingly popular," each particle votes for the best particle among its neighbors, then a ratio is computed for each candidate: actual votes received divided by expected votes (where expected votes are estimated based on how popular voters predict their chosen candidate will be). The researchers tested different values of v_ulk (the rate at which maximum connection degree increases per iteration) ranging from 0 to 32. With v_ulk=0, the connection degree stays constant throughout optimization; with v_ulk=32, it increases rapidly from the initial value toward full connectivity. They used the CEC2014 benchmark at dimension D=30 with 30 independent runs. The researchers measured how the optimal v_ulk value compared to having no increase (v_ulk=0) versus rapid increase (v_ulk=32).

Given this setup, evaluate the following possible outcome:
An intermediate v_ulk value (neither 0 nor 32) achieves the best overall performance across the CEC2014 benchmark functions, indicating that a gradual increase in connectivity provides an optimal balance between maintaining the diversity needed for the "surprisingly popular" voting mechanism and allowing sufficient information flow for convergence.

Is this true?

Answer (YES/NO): YES